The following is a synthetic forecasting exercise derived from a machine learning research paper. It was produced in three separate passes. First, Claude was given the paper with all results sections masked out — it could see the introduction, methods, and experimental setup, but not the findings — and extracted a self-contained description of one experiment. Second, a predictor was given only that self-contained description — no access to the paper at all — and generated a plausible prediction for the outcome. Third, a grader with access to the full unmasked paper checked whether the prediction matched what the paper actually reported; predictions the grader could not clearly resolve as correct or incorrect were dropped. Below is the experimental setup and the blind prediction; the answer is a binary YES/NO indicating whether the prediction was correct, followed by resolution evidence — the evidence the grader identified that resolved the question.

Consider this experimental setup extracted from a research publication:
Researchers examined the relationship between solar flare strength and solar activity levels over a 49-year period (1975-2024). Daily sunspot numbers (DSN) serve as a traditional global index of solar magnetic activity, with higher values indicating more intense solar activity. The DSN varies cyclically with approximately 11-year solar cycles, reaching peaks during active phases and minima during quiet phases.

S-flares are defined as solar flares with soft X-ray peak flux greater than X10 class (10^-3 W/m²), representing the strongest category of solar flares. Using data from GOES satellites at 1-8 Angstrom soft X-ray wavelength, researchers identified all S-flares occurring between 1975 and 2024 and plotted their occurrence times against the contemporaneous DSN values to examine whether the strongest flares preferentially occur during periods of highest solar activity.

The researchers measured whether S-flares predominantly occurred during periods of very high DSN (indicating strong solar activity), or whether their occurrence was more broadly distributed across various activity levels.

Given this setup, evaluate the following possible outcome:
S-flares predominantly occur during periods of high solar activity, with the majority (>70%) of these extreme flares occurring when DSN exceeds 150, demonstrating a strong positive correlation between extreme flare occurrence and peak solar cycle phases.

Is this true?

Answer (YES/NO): NO